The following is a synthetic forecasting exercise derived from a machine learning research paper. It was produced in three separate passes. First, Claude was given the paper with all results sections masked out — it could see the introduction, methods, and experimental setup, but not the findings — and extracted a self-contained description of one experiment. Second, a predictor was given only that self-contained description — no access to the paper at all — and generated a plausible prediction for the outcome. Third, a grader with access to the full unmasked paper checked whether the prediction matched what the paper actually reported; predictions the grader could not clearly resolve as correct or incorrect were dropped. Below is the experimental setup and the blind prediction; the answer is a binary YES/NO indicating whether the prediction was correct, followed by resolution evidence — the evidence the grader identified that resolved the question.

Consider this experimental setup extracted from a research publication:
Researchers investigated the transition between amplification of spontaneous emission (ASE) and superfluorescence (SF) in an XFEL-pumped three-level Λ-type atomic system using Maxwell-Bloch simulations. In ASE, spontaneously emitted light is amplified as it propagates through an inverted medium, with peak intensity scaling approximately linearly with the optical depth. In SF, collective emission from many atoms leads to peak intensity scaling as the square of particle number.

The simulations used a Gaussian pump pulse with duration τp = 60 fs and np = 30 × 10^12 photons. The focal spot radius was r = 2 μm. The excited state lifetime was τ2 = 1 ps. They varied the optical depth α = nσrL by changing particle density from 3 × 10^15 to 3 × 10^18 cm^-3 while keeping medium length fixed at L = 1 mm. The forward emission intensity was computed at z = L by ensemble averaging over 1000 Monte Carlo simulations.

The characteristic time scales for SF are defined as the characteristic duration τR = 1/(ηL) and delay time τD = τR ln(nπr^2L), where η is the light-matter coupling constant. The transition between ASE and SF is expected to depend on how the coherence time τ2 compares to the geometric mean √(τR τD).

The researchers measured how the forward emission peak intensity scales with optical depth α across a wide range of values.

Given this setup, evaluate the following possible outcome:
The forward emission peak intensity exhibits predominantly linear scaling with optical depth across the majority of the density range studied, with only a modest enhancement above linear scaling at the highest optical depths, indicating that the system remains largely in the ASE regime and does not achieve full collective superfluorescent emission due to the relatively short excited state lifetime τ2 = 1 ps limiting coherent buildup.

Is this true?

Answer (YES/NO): NO